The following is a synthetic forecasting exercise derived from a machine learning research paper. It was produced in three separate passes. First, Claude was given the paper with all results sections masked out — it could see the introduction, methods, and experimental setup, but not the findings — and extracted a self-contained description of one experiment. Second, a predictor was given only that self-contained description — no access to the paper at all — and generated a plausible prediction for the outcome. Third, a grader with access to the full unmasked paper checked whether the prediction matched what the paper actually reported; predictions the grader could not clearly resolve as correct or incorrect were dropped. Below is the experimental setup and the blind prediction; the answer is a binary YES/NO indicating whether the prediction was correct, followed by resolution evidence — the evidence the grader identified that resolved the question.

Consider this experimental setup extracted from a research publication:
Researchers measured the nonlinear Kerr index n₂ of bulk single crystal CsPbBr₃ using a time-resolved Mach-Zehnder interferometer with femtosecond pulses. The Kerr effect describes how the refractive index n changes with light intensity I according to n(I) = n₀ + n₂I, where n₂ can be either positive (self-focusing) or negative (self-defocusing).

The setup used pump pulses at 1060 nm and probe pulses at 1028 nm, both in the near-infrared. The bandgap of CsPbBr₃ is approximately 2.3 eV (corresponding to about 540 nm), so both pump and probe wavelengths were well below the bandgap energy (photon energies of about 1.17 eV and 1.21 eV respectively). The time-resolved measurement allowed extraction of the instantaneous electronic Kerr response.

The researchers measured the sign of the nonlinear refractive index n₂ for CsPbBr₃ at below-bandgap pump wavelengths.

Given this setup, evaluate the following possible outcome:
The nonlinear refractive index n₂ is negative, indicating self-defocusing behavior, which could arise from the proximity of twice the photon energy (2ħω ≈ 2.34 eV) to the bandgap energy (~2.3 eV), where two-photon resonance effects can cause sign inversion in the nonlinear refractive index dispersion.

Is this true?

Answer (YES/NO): NO